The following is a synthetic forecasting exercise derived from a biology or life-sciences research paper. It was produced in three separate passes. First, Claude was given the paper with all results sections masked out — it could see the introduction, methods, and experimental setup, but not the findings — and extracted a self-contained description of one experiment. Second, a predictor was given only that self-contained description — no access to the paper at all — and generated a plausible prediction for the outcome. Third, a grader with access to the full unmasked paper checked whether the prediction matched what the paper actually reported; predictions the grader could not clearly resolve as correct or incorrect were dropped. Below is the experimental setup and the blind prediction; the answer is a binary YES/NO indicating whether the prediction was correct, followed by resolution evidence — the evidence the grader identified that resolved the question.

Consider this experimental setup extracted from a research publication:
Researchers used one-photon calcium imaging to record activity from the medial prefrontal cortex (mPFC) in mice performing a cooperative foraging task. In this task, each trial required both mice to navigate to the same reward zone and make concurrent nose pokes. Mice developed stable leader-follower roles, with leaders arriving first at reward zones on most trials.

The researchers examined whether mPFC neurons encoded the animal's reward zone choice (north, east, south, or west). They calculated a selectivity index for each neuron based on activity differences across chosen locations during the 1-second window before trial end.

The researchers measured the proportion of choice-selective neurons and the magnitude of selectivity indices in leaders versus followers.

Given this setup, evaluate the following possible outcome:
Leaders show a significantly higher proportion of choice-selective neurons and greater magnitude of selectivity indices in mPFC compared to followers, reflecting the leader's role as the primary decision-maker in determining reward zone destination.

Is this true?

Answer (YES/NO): YES